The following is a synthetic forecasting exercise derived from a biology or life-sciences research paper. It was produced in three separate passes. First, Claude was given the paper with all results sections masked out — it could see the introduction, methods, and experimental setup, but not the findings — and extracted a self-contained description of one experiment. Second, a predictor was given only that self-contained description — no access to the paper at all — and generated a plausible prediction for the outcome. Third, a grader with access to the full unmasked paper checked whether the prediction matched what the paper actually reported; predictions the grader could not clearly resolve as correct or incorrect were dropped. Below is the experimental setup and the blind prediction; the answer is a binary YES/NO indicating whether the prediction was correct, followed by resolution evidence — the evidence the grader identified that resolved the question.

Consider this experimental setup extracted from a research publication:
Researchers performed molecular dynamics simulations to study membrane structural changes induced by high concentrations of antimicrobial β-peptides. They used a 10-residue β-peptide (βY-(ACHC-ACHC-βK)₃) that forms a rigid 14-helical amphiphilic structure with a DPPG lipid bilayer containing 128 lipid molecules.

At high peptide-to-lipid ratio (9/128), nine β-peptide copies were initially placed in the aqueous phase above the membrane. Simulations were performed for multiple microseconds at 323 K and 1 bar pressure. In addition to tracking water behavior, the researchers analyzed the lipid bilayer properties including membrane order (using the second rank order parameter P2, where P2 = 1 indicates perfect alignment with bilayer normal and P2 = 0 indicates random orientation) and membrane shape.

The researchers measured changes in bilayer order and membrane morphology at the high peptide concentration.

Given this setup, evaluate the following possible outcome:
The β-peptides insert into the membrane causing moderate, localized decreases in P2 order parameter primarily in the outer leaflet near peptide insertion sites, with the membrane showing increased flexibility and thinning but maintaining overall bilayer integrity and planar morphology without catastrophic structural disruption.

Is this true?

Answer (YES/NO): NO